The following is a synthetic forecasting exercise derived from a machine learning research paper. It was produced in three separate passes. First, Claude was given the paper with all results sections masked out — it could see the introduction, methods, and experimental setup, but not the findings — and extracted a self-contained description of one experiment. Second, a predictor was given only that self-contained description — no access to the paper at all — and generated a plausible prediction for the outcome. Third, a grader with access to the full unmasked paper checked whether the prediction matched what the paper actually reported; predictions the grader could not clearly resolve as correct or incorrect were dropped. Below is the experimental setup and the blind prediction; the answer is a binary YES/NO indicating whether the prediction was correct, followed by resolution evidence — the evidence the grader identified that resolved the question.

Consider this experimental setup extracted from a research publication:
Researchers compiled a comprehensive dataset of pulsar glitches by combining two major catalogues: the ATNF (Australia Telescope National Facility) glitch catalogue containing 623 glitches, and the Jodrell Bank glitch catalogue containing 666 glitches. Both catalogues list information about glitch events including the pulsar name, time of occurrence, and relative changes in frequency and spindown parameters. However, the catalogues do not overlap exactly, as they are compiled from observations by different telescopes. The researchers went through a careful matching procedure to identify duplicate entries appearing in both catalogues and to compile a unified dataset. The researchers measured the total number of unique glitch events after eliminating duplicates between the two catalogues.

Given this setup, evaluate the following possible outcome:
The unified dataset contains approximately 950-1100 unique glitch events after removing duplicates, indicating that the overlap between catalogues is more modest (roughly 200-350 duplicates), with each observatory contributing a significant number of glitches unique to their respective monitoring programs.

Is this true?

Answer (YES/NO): NO